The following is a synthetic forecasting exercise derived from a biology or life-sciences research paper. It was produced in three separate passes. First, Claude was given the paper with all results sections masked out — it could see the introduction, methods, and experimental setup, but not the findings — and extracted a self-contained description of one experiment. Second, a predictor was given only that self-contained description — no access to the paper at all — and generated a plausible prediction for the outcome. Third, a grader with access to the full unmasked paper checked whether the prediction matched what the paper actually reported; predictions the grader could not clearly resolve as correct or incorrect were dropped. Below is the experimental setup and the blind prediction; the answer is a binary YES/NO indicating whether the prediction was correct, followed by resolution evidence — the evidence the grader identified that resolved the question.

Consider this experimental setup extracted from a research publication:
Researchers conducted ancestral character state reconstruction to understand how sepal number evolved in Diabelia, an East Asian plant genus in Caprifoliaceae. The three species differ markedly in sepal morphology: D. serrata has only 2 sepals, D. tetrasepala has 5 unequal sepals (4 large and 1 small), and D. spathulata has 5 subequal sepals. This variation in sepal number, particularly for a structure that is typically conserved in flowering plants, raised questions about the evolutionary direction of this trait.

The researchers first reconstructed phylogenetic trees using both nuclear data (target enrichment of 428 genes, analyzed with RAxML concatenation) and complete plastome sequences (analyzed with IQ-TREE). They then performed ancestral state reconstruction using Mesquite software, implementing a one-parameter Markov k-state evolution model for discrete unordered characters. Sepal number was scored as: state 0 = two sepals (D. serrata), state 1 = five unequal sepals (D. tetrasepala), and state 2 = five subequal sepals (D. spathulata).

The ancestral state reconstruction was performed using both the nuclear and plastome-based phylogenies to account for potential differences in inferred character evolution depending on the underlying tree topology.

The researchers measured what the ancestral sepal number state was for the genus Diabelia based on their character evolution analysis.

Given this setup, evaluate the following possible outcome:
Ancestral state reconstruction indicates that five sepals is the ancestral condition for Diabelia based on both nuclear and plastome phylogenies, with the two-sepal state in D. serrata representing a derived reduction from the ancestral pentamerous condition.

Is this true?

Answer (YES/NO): YES